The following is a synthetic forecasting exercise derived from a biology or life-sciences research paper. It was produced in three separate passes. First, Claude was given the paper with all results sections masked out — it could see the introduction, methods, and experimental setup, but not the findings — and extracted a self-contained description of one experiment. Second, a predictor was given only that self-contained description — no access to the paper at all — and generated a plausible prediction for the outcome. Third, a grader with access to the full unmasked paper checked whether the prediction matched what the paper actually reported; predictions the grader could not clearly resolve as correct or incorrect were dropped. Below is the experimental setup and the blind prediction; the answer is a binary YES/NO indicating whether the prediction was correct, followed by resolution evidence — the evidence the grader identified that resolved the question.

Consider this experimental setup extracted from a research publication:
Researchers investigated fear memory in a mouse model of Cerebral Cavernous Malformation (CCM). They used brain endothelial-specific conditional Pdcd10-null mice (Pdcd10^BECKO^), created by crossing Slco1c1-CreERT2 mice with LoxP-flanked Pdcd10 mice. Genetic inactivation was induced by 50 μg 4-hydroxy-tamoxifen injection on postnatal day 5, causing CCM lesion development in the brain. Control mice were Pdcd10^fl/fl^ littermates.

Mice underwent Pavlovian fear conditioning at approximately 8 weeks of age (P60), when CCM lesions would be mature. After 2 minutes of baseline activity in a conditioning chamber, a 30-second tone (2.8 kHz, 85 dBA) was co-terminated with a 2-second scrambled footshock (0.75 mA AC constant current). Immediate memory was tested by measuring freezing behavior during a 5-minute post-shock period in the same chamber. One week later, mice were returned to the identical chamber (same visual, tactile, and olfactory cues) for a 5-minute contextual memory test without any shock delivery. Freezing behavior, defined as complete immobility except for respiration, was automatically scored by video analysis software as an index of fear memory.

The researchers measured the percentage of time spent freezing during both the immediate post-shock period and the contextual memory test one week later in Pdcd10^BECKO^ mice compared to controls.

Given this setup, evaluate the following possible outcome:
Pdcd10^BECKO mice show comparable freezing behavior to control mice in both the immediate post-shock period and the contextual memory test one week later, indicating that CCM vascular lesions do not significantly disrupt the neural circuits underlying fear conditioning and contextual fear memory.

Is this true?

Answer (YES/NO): NO